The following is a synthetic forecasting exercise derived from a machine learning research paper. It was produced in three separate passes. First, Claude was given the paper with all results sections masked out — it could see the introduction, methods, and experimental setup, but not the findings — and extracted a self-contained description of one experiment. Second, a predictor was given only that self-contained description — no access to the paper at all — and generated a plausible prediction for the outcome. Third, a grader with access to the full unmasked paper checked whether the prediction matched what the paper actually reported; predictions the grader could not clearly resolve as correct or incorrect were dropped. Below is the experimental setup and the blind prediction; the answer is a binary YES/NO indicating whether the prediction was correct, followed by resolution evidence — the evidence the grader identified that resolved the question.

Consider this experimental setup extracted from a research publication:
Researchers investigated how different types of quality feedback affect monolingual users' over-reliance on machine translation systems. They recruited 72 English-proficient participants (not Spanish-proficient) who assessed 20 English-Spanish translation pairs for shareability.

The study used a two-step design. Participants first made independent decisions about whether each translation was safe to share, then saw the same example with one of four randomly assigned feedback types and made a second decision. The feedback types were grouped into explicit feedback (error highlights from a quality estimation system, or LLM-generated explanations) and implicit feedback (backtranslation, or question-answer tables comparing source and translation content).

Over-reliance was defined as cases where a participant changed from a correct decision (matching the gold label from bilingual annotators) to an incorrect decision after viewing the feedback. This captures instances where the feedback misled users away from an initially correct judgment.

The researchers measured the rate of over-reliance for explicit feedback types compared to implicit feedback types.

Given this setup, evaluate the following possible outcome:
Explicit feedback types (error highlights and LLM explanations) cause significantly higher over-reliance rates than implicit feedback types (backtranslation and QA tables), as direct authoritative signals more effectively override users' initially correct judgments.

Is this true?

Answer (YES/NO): YES